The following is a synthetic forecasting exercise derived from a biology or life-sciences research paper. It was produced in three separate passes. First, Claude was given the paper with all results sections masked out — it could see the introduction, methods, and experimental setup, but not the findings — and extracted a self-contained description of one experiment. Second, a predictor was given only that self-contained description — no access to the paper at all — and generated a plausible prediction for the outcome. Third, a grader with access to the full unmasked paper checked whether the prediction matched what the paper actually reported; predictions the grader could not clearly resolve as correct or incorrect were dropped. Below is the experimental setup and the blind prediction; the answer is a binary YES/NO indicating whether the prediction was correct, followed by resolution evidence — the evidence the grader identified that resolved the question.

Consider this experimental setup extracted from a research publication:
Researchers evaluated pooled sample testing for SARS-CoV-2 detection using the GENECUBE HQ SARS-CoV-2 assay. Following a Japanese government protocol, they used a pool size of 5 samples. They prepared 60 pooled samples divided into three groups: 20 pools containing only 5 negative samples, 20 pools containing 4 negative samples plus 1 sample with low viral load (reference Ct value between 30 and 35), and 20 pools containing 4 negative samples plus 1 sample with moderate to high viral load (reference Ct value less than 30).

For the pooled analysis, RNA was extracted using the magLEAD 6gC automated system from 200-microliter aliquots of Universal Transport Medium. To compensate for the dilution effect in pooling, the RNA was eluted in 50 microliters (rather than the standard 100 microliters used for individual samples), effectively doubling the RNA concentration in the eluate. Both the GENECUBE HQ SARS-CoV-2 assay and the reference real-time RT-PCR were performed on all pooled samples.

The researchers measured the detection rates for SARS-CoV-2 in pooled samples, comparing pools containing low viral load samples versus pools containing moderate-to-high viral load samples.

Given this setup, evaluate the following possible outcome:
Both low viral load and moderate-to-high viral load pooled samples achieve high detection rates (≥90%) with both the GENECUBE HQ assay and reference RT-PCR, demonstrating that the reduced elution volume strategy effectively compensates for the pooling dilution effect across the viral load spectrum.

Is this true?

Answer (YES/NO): NO